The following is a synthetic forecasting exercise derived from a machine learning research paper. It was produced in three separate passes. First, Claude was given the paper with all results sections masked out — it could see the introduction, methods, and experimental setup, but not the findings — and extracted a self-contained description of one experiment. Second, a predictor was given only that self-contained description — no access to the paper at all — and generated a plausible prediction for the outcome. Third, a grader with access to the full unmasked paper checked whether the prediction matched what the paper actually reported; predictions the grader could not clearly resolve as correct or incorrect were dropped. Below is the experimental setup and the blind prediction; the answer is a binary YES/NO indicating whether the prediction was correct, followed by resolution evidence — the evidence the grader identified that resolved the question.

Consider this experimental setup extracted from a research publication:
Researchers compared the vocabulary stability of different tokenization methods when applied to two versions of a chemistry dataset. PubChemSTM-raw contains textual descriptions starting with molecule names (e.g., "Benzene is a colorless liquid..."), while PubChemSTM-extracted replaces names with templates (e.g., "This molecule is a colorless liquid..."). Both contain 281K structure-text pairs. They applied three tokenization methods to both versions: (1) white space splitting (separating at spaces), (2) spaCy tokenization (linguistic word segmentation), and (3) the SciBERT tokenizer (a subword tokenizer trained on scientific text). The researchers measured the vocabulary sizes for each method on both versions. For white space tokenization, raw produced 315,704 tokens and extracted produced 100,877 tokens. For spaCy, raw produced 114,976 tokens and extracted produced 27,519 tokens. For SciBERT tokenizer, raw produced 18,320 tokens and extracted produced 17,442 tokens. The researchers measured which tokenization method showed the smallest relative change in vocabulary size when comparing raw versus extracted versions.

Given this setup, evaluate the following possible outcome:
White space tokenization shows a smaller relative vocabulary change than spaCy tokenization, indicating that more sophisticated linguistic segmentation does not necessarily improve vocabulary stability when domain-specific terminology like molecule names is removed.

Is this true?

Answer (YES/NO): YES